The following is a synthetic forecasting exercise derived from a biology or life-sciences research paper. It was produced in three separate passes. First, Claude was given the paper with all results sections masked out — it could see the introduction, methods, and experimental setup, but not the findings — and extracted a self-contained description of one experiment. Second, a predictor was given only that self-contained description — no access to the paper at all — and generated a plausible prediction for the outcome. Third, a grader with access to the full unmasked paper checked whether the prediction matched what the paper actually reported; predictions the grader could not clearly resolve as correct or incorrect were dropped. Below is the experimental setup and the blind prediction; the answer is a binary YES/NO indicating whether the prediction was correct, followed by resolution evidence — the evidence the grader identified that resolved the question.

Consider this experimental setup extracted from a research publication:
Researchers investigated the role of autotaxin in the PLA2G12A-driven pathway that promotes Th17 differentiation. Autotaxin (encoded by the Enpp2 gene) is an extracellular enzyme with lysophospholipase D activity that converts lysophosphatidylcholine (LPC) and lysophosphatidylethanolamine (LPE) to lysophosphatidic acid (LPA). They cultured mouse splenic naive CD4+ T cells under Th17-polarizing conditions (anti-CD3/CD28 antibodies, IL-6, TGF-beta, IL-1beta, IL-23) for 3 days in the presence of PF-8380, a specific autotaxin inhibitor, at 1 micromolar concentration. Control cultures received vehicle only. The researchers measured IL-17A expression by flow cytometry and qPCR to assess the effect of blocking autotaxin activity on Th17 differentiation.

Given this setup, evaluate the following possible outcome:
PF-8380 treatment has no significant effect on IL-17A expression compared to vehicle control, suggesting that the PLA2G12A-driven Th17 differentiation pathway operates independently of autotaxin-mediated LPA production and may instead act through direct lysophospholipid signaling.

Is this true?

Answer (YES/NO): NO